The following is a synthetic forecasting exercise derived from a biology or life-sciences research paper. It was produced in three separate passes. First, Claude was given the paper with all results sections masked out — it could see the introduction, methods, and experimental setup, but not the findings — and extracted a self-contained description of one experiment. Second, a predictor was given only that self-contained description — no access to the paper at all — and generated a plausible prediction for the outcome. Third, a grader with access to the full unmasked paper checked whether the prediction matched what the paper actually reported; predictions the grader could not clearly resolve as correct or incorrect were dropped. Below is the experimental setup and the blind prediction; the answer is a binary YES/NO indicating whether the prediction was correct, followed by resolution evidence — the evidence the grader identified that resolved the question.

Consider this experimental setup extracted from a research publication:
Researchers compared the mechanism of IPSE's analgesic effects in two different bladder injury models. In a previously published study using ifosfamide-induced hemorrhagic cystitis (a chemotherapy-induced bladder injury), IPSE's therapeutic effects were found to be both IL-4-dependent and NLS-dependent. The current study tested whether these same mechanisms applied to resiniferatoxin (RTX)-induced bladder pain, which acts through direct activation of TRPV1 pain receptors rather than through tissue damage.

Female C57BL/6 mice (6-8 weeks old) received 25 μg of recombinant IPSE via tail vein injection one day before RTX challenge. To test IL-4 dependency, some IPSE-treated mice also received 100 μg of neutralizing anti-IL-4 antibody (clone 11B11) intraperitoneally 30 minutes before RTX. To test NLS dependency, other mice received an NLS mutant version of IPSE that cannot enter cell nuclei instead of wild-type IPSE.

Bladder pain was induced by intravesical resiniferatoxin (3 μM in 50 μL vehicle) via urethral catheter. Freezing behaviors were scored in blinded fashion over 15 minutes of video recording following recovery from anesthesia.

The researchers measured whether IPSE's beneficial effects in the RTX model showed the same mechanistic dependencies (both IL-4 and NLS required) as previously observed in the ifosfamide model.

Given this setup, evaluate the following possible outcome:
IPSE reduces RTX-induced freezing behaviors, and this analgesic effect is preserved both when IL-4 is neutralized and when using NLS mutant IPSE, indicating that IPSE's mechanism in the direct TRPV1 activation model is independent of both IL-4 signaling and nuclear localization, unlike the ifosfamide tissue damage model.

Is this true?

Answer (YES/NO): NO